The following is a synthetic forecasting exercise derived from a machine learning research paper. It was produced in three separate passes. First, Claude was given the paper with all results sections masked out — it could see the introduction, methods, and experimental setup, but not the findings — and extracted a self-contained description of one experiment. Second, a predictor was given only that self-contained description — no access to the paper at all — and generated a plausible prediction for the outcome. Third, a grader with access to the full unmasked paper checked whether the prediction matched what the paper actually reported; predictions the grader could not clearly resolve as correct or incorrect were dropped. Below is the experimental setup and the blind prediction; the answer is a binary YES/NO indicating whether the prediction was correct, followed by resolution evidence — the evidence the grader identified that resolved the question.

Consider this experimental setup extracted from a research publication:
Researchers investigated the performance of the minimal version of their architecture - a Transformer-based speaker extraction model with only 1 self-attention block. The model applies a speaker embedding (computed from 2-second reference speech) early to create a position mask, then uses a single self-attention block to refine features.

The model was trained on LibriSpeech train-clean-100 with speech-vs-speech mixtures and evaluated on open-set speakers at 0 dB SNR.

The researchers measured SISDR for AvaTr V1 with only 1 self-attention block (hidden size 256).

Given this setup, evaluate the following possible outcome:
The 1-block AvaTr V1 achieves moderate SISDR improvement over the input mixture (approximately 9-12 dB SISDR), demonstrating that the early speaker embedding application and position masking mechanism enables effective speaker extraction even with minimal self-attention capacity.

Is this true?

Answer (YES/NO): YES